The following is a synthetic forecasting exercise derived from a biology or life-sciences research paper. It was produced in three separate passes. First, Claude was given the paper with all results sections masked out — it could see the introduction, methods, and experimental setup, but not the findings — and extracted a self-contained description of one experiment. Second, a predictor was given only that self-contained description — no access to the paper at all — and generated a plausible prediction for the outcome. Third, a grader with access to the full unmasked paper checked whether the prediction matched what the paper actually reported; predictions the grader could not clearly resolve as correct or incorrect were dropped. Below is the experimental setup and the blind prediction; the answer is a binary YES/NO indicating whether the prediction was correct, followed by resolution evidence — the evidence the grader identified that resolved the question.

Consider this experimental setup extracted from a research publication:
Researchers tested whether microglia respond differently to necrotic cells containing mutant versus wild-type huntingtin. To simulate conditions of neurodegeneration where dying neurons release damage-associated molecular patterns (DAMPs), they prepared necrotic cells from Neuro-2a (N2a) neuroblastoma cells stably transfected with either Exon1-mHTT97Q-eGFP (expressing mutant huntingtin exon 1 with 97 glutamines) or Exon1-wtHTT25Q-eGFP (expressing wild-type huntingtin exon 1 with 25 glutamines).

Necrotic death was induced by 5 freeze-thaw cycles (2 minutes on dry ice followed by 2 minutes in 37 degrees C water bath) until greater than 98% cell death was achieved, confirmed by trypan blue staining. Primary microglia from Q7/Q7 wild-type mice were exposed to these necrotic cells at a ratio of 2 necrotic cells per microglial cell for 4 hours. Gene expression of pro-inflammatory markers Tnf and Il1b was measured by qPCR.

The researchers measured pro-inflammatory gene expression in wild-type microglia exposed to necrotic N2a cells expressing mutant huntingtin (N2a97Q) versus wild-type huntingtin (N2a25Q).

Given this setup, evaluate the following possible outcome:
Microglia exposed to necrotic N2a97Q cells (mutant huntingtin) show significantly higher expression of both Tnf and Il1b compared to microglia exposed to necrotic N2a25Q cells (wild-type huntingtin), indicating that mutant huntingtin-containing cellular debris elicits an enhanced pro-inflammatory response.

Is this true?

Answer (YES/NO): NO